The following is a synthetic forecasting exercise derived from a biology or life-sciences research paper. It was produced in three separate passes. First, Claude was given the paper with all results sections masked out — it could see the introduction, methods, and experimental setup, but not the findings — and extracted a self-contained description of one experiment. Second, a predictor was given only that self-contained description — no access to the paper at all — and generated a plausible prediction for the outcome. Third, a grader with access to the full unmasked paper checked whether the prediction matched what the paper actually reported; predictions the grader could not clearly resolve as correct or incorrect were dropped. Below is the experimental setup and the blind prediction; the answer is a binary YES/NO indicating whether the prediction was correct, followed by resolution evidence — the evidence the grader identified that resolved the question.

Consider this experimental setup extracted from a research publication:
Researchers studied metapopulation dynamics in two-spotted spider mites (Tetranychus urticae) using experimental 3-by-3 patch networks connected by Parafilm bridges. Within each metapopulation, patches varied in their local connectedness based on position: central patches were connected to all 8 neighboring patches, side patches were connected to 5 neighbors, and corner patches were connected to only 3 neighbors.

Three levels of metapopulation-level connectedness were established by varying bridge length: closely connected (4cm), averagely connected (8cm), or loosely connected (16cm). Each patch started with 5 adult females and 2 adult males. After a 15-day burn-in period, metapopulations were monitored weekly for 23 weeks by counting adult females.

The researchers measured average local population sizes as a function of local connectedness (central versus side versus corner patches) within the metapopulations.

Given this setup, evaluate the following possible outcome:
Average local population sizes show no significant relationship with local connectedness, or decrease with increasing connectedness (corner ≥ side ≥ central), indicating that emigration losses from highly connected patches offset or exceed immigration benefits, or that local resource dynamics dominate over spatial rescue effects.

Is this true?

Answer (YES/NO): YES